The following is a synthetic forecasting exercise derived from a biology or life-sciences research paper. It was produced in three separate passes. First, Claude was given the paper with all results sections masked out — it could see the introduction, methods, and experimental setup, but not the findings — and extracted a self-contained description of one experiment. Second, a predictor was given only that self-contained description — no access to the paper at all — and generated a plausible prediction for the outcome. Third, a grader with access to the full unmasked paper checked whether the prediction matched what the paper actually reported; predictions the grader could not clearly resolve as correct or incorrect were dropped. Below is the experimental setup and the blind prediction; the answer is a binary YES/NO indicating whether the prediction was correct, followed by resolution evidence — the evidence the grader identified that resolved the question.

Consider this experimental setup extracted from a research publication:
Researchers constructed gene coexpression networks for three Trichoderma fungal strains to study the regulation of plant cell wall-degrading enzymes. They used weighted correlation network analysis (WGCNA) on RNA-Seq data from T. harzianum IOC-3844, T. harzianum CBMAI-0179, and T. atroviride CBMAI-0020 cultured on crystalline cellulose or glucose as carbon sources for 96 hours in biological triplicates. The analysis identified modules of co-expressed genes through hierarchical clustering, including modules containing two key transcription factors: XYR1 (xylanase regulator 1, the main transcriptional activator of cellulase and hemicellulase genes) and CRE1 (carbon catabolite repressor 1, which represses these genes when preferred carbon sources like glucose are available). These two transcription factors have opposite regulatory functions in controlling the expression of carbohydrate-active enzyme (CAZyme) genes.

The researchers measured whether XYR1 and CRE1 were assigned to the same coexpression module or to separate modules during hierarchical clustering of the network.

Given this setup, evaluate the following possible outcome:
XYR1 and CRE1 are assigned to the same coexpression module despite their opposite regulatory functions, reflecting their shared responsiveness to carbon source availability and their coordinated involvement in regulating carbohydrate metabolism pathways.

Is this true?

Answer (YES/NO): NO